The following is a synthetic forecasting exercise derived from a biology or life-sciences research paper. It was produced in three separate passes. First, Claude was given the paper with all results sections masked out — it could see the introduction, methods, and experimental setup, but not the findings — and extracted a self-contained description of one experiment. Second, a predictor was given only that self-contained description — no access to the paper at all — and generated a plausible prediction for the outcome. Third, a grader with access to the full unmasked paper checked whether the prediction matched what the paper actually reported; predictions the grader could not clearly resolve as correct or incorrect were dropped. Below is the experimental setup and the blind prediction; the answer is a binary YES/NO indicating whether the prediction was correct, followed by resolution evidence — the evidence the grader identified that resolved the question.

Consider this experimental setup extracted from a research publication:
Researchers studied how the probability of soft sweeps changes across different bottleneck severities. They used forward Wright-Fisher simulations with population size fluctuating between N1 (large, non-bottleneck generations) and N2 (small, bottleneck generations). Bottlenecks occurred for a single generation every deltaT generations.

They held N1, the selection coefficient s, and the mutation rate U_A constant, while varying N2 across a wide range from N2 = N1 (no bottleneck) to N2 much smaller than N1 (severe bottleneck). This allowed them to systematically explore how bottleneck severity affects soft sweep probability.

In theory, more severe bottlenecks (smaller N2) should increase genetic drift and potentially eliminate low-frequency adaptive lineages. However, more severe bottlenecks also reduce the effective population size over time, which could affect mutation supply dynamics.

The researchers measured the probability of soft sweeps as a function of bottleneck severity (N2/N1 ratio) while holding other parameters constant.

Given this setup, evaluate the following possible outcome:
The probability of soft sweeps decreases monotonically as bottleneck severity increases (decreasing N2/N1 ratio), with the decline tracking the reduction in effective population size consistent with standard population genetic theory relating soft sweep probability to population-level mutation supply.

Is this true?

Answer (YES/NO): NO